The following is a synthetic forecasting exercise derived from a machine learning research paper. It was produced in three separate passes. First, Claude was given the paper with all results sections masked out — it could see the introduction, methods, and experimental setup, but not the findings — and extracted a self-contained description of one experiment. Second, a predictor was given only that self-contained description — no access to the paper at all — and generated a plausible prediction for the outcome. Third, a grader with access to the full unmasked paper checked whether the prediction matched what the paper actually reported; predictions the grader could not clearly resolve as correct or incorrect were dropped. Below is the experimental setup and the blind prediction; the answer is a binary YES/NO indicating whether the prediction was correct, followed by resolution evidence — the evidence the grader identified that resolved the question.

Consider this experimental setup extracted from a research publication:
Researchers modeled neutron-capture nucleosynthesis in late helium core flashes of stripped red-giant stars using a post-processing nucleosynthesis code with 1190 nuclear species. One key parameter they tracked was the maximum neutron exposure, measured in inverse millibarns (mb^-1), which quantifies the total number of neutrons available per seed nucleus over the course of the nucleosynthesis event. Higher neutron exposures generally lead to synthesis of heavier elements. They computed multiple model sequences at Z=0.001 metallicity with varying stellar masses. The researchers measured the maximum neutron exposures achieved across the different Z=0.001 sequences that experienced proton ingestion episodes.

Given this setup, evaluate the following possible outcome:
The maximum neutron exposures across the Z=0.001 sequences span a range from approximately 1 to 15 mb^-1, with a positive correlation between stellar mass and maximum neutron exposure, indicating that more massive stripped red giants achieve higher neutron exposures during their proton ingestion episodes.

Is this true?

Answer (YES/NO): NO